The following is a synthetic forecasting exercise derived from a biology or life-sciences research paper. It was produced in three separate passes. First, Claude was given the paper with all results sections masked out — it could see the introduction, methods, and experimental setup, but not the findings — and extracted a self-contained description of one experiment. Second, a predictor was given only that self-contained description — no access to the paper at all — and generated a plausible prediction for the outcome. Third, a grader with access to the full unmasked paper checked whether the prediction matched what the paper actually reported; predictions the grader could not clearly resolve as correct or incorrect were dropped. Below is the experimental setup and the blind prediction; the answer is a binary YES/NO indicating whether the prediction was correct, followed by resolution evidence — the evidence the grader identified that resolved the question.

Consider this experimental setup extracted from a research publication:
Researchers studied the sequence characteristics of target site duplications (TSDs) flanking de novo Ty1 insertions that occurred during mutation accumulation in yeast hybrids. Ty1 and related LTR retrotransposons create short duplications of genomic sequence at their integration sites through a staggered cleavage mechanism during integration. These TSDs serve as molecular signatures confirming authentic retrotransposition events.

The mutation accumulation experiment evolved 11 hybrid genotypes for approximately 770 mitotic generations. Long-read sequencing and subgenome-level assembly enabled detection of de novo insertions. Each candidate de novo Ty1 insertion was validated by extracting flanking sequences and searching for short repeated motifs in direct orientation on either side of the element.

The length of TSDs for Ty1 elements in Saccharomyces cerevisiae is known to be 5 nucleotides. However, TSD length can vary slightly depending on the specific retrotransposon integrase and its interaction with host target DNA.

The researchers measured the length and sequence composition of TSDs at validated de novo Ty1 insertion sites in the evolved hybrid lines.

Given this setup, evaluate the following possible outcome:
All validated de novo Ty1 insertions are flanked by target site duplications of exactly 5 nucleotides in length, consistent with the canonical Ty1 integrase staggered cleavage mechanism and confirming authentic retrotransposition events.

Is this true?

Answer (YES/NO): NO